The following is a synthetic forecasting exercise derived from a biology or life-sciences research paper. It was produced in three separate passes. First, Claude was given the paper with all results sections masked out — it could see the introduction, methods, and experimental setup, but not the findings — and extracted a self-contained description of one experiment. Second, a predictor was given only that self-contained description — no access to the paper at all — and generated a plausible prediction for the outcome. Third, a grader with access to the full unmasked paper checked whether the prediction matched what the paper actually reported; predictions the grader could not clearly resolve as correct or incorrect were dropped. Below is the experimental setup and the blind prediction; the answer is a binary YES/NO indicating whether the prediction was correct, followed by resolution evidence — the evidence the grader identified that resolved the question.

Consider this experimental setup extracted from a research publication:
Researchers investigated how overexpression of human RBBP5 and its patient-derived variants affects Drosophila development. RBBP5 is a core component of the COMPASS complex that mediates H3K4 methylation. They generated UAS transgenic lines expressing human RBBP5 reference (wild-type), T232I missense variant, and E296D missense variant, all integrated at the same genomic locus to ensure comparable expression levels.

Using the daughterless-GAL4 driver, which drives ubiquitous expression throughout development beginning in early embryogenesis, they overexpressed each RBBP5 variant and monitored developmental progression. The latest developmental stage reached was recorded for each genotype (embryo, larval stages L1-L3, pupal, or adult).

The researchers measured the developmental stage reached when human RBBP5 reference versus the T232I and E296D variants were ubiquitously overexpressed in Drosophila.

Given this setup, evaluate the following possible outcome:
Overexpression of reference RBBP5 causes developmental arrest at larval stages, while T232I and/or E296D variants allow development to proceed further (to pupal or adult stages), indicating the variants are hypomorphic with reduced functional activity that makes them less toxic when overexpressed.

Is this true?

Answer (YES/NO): YES